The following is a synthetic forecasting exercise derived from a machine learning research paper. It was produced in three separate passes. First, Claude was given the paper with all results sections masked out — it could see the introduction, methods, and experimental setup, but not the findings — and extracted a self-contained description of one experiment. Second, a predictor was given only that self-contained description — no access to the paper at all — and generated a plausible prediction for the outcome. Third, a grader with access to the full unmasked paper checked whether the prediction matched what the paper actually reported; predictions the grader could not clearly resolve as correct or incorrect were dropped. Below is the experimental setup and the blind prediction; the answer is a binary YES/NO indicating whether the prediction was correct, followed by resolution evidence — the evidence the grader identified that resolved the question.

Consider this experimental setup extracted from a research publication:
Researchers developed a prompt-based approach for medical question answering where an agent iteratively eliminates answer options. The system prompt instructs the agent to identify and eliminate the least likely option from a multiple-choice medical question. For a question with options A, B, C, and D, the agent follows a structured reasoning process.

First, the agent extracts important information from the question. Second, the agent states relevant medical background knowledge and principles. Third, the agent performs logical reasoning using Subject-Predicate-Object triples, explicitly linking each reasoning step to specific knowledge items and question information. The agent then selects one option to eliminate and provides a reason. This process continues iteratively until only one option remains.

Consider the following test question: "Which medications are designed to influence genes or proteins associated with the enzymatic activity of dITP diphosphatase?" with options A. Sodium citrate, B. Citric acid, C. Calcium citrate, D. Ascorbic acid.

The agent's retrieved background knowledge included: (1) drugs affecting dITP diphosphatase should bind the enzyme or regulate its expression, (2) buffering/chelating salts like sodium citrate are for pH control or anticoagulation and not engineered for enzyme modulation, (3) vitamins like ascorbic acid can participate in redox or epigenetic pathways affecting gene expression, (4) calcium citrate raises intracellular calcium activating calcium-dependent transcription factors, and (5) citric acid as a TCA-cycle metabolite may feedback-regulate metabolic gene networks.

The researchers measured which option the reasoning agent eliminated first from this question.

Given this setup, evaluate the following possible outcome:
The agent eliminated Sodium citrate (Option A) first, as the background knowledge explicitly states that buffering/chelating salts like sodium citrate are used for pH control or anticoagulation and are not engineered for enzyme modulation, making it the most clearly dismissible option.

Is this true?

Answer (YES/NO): YES